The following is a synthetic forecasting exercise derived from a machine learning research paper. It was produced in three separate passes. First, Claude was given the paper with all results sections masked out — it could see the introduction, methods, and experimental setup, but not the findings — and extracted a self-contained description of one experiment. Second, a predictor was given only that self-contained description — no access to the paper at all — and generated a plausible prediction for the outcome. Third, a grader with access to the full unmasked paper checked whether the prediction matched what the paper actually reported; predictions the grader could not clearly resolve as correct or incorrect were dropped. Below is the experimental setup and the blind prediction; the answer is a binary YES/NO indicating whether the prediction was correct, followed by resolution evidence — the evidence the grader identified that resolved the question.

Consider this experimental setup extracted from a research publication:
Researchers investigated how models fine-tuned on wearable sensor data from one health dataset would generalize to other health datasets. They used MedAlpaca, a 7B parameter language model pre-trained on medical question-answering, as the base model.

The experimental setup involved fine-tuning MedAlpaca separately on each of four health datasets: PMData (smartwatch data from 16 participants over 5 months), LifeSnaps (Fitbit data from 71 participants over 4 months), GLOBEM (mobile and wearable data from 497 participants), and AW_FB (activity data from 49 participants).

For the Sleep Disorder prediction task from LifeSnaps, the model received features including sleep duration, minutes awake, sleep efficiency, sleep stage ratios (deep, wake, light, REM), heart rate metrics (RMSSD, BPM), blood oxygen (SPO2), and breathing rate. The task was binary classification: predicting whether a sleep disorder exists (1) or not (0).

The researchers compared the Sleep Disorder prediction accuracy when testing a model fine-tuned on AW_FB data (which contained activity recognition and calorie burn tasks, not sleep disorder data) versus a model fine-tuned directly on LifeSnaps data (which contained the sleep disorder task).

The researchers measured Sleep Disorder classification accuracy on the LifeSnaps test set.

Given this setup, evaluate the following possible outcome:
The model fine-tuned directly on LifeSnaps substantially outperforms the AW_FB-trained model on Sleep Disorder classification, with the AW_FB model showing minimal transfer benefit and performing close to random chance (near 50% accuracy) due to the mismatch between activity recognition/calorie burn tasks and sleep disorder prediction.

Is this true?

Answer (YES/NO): NO